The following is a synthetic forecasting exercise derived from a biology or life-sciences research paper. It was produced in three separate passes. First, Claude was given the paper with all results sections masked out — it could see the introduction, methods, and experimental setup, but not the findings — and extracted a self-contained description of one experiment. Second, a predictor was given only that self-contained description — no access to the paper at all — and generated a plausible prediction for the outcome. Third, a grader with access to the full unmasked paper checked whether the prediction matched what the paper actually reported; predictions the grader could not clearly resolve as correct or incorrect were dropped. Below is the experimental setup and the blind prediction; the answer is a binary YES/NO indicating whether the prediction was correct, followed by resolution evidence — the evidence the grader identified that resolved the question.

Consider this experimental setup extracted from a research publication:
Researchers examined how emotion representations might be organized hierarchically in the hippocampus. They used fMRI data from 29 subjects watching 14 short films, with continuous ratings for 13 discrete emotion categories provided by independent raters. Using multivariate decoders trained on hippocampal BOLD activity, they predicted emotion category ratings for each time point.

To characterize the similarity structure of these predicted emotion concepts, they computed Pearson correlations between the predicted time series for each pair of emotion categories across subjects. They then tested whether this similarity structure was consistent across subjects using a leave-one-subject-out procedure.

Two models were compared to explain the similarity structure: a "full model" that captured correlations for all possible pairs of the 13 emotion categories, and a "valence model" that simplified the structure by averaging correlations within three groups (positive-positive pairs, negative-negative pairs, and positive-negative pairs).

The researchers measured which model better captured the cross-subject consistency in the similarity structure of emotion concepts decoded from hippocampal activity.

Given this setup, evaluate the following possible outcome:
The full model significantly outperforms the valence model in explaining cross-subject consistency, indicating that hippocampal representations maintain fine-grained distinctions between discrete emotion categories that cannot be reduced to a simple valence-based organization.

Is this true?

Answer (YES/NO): YES